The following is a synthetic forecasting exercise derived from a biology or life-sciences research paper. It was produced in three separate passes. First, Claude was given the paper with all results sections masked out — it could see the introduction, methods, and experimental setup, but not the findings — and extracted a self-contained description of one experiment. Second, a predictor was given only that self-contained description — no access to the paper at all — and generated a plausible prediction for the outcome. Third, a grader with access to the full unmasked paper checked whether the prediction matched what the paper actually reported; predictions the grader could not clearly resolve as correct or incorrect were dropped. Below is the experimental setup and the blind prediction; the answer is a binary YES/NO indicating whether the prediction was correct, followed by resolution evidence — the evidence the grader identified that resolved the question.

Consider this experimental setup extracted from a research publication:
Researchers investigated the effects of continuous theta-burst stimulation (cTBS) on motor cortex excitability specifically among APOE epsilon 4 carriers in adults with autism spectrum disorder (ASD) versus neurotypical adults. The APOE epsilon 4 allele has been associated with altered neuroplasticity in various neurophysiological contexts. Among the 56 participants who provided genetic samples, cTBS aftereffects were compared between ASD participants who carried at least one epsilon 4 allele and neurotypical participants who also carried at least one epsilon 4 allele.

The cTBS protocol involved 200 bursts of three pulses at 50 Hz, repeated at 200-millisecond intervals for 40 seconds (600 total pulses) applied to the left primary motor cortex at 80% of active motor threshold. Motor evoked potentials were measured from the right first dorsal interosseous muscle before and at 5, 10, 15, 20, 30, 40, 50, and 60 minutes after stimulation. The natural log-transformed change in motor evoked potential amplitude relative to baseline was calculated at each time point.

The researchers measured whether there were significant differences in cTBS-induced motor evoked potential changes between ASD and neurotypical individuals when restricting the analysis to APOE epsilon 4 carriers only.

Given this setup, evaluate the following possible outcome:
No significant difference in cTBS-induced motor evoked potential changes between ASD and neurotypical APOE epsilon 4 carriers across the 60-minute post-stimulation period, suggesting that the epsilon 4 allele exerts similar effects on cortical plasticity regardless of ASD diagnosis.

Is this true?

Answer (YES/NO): NO